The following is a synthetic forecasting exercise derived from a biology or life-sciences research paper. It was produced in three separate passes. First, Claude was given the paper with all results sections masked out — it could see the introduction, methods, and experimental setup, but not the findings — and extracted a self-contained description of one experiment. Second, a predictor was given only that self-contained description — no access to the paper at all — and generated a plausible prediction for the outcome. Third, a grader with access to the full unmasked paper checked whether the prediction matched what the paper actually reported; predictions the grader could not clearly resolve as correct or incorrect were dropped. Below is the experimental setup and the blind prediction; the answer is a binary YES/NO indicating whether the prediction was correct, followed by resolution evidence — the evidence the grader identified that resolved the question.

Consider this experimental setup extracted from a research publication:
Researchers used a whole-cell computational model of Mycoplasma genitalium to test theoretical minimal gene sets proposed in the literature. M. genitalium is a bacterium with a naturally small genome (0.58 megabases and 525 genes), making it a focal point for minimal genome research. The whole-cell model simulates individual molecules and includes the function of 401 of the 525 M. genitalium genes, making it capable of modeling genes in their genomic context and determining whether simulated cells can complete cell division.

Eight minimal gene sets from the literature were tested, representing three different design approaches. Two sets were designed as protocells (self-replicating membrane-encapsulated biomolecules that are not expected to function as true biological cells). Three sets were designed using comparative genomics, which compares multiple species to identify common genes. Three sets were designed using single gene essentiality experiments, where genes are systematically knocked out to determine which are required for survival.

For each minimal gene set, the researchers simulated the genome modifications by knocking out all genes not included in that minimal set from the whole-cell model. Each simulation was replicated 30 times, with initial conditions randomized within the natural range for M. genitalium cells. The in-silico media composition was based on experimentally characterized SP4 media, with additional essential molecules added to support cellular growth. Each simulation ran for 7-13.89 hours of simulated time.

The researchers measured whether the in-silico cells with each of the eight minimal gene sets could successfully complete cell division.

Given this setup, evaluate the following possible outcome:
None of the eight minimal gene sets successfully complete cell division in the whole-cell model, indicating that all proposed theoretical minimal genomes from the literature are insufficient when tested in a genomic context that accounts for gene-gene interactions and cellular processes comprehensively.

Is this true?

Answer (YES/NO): YES